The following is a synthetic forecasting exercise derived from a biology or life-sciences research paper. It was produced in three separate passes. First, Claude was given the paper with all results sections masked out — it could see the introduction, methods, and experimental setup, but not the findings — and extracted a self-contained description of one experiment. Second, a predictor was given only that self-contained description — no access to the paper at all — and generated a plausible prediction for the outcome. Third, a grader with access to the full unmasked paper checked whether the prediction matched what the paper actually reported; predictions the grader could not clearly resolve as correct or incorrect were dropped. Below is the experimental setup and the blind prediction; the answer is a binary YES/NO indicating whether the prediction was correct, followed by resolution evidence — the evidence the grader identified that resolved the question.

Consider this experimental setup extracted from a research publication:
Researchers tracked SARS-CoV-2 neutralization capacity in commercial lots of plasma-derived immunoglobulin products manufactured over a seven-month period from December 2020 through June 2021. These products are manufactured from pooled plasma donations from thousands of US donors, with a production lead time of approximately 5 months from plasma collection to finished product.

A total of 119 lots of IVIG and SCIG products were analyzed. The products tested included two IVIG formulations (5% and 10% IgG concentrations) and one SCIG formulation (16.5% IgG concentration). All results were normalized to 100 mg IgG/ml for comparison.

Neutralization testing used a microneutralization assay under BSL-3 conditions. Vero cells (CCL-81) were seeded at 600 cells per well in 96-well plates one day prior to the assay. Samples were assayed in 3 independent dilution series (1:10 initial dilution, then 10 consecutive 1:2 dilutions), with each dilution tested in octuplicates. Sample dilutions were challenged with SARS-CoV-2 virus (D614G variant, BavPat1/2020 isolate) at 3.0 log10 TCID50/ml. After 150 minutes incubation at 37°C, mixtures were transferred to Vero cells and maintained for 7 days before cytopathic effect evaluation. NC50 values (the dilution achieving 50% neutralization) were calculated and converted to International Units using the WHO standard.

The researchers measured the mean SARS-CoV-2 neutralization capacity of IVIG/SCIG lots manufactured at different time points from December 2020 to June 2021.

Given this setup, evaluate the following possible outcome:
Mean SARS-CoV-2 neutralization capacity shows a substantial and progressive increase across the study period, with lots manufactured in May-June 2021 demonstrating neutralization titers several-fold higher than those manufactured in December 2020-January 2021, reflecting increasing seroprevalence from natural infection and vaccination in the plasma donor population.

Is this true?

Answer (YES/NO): YES